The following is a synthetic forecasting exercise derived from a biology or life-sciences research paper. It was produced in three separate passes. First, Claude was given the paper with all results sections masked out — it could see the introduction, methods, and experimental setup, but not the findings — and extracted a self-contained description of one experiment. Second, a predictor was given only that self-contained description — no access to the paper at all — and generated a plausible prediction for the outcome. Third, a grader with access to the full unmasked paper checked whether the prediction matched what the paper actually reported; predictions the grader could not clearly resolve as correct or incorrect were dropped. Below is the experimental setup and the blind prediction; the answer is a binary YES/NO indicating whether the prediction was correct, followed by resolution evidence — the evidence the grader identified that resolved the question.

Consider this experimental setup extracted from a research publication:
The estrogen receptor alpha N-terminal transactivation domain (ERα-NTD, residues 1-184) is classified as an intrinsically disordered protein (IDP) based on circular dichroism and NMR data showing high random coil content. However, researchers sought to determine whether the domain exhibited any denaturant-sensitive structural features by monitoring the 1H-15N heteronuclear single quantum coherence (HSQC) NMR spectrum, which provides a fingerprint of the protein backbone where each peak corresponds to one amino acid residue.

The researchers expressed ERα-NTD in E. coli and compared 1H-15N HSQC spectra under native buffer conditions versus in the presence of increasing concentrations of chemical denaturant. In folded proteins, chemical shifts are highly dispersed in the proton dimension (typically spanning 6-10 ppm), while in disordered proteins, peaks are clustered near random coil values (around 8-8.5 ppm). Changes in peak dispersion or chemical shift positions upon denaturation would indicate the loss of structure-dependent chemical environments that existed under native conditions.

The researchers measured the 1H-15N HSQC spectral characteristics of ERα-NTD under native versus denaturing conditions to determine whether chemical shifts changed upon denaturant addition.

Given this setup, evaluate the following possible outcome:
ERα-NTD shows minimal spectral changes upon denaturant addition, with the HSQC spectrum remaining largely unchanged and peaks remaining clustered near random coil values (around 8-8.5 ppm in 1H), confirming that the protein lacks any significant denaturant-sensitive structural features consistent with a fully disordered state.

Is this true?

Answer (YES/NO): NO